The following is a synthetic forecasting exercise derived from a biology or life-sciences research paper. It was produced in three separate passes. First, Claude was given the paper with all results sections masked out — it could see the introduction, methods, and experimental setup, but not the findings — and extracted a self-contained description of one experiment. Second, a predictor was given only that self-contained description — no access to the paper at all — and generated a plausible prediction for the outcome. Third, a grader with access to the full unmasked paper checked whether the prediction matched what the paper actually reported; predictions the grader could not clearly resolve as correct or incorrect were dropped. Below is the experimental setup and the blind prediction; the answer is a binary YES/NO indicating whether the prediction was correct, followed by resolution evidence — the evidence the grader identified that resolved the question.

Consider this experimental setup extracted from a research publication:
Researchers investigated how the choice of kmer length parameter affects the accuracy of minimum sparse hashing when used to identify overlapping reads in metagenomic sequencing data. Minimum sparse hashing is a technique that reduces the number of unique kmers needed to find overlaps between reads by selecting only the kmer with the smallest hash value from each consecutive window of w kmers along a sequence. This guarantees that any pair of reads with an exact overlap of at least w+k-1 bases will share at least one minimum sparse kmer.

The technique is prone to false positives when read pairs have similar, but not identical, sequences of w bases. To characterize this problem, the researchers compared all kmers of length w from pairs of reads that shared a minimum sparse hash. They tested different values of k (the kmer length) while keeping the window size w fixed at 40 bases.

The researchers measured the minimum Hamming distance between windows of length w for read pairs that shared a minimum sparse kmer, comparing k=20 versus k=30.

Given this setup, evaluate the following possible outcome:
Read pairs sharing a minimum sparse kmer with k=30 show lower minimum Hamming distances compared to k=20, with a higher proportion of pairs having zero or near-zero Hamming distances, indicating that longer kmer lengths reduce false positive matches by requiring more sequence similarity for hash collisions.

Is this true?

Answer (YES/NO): YES